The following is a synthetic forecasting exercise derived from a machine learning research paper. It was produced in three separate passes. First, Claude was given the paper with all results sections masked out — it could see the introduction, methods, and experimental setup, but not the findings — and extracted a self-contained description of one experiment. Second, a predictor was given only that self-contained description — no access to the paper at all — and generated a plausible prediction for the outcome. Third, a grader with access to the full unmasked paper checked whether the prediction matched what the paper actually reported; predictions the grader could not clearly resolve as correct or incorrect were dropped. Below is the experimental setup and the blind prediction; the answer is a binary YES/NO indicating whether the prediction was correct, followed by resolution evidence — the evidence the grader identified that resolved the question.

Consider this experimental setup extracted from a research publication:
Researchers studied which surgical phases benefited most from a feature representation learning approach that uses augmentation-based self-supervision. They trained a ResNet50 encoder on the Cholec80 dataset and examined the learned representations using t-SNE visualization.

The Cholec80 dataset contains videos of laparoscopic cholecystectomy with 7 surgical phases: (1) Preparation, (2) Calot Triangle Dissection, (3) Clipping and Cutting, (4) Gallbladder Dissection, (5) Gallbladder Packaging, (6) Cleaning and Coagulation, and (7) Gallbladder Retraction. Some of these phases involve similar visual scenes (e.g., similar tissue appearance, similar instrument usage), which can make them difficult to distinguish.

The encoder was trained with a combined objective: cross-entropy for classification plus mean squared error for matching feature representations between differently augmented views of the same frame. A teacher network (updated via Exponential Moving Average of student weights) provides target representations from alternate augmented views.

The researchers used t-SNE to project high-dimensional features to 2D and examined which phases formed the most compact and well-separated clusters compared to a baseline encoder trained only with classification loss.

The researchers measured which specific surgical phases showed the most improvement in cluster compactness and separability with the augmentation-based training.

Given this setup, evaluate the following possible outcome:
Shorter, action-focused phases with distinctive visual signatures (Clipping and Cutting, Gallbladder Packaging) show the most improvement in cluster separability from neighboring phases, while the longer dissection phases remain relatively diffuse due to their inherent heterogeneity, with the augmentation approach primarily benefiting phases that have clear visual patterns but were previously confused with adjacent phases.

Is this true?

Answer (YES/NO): NO